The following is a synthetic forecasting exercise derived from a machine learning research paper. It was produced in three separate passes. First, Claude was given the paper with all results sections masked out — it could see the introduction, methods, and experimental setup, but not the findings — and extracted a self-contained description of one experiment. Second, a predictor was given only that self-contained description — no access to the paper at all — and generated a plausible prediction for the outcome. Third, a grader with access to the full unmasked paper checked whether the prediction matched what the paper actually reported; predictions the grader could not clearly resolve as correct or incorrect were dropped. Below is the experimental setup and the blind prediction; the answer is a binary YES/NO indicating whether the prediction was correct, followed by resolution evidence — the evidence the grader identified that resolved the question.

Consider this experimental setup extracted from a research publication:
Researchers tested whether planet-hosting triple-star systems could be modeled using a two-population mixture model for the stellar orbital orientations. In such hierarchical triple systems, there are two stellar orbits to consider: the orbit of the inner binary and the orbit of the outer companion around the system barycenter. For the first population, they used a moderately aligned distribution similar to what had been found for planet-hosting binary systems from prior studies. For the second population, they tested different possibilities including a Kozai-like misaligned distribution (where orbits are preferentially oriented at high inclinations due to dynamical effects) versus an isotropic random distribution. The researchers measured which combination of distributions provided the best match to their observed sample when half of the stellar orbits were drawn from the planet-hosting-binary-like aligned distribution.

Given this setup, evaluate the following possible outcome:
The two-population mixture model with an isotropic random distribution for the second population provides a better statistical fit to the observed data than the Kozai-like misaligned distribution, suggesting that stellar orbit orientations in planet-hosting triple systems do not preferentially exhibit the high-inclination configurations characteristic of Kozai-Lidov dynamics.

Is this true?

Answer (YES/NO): NO